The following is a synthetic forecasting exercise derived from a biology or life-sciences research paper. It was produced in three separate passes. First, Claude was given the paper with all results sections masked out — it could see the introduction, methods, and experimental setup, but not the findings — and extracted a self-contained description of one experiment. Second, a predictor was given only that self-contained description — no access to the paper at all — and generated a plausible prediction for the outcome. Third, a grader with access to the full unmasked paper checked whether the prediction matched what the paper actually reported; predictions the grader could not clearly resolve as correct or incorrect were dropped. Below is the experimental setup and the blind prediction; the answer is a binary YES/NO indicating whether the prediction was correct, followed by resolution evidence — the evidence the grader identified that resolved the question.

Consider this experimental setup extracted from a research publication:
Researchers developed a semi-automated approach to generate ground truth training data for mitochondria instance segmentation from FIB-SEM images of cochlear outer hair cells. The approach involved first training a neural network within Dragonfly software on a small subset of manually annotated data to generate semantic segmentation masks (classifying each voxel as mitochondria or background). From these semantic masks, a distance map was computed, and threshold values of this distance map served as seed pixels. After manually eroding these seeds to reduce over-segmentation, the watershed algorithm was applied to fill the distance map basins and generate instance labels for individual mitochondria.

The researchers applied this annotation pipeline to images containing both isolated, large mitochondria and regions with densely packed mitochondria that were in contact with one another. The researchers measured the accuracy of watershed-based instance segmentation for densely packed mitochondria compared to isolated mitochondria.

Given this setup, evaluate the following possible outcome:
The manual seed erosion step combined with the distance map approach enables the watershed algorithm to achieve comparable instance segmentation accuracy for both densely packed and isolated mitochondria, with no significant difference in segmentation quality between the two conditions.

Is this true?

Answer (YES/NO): NO